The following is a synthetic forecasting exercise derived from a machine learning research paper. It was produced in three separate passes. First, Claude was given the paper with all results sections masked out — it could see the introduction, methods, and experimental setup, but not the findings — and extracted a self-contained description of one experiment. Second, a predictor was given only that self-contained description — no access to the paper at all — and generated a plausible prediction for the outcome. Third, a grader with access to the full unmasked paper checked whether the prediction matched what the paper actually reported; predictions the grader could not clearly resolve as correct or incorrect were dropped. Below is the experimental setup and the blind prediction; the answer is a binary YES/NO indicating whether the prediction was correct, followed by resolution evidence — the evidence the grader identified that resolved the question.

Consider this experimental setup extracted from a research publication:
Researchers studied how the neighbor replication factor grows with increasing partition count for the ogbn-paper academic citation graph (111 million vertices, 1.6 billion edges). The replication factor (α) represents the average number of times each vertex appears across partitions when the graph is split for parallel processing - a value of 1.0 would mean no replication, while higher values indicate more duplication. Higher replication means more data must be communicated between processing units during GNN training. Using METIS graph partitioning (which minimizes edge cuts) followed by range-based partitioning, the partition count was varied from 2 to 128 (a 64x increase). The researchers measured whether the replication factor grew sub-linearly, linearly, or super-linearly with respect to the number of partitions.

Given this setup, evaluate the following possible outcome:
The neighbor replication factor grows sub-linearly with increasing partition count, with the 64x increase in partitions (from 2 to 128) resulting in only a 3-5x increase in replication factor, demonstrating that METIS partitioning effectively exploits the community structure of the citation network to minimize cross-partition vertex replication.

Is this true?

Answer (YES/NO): NO